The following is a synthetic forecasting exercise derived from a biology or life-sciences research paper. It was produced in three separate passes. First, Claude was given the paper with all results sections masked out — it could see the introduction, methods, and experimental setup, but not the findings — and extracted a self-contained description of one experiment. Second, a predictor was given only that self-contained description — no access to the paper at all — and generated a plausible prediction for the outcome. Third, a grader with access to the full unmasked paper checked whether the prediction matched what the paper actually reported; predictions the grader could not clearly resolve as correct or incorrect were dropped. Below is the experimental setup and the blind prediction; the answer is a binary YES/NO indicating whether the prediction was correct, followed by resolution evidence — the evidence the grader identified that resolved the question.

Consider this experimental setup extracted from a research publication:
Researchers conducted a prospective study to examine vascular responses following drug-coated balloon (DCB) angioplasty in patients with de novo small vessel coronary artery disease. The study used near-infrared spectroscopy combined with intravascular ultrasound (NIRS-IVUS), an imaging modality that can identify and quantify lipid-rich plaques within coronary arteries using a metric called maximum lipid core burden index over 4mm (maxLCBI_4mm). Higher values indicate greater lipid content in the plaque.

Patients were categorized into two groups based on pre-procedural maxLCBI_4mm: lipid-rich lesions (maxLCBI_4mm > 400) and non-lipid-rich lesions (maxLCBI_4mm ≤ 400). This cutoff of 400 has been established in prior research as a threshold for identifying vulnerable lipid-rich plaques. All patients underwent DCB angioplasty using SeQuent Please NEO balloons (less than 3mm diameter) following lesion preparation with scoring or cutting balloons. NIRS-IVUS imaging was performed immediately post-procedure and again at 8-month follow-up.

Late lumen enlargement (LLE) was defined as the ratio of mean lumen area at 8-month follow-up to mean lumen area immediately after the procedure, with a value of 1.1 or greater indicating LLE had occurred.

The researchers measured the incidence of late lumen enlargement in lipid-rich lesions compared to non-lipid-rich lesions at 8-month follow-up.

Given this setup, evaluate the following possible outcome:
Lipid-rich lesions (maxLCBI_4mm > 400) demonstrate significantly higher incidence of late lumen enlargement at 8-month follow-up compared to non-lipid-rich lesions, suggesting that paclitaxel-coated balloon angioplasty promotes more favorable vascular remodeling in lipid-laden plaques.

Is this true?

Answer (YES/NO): NO